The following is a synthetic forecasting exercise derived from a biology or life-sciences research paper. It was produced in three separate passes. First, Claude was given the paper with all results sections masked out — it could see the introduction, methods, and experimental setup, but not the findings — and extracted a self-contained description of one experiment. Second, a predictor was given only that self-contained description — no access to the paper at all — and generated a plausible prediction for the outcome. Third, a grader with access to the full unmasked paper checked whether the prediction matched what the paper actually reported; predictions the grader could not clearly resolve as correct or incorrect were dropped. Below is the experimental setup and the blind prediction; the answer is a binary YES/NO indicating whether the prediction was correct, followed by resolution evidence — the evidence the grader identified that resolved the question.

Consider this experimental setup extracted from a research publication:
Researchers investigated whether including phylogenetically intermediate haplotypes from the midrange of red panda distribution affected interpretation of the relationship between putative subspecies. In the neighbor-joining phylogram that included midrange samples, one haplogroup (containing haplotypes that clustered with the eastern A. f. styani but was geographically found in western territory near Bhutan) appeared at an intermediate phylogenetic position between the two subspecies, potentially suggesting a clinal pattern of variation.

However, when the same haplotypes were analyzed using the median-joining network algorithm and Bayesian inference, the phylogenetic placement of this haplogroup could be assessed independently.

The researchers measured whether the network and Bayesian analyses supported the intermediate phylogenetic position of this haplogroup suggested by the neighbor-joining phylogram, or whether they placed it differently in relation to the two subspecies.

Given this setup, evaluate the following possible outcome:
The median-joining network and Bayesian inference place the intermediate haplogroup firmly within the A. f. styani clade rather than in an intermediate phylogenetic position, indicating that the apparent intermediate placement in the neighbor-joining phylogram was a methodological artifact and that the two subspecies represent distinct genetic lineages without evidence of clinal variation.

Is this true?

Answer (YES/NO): NO